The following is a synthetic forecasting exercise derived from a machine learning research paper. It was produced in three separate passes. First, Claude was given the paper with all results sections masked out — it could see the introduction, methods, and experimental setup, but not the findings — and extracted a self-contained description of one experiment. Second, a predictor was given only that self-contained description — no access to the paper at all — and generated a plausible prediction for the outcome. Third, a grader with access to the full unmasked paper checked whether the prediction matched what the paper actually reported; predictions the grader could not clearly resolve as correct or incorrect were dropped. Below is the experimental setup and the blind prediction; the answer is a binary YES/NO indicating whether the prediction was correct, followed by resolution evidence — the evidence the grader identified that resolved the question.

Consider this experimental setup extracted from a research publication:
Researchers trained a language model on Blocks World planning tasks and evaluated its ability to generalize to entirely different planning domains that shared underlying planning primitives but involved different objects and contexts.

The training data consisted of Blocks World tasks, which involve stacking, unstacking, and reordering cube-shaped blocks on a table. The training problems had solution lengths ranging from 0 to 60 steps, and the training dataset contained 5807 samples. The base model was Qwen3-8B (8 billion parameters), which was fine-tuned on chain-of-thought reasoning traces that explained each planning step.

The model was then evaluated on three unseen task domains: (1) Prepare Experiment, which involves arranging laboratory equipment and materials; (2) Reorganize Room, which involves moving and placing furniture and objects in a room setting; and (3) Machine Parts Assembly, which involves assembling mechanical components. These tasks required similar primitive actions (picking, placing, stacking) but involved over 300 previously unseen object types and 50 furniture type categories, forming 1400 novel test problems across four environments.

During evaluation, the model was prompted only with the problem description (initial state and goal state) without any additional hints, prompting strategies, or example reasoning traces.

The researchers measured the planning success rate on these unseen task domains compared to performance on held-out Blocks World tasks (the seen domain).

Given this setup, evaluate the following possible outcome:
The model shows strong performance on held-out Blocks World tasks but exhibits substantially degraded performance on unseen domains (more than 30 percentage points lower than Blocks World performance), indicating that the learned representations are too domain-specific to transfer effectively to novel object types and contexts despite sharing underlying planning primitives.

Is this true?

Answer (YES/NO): NO